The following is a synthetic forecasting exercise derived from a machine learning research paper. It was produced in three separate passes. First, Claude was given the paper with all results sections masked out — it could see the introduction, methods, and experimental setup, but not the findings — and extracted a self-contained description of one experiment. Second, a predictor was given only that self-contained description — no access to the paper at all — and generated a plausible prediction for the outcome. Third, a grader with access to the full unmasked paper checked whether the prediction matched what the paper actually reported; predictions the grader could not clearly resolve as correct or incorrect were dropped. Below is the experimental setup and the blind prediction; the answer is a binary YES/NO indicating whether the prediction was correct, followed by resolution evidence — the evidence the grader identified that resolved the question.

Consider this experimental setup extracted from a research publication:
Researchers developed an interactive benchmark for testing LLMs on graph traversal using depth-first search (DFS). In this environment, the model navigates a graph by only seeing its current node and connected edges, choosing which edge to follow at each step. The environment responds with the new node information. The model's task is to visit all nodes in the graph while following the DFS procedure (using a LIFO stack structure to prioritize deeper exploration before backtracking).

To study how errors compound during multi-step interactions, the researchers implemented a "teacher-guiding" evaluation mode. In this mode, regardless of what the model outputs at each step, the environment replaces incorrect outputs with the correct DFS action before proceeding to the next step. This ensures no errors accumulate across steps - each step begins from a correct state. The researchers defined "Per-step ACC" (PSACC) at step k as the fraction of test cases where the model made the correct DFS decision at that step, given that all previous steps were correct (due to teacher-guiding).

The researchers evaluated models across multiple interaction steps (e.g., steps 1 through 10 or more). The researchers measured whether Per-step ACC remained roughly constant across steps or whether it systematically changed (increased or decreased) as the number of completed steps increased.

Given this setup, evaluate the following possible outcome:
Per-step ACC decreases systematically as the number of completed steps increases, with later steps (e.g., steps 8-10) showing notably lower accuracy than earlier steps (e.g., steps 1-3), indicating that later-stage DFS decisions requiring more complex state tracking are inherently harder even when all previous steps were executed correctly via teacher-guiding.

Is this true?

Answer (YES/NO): NO